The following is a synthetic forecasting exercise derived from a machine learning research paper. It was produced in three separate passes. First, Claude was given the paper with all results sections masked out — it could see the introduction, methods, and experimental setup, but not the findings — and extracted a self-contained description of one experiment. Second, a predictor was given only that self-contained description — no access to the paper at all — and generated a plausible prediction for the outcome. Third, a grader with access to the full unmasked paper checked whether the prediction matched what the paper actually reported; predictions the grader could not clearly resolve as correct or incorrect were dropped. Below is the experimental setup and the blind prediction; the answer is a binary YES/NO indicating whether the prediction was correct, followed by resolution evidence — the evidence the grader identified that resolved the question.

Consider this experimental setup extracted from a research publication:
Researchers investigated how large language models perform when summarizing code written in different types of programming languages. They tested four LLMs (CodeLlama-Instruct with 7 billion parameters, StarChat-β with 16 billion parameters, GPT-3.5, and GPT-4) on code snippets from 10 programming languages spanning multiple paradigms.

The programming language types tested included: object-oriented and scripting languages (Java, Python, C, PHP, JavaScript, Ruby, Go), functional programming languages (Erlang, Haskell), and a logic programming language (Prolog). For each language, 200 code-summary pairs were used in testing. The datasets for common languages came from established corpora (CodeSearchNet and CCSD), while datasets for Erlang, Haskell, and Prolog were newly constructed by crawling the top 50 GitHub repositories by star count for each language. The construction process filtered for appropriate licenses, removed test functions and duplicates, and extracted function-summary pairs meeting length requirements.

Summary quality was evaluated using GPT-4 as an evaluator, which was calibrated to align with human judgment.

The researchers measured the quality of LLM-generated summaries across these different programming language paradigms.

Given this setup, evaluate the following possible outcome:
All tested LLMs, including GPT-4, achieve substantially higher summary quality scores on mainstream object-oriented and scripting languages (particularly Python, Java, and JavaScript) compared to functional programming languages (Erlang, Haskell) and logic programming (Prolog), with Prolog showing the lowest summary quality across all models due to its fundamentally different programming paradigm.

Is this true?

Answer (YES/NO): NO